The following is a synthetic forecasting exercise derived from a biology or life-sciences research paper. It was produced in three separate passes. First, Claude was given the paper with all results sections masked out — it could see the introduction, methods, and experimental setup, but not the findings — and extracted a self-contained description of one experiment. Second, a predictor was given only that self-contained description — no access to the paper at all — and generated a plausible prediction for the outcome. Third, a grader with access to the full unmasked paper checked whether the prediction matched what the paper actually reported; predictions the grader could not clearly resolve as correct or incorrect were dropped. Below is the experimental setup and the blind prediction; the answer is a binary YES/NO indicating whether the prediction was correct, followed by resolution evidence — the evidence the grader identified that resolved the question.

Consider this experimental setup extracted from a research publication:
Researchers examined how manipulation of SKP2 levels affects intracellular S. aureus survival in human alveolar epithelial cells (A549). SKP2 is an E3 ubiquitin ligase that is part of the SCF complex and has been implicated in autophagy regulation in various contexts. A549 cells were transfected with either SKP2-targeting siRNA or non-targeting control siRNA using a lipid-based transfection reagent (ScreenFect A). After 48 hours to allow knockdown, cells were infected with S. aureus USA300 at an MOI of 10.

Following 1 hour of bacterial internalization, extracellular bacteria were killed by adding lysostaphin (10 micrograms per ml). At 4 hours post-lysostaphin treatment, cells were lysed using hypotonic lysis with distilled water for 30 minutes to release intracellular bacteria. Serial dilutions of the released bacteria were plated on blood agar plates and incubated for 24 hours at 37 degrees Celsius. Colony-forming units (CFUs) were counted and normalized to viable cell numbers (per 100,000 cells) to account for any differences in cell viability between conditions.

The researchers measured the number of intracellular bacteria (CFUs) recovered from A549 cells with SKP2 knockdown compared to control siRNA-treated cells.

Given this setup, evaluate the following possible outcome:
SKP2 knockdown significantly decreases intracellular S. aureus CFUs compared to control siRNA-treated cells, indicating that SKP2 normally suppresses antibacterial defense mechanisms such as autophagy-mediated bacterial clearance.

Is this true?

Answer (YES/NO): NO